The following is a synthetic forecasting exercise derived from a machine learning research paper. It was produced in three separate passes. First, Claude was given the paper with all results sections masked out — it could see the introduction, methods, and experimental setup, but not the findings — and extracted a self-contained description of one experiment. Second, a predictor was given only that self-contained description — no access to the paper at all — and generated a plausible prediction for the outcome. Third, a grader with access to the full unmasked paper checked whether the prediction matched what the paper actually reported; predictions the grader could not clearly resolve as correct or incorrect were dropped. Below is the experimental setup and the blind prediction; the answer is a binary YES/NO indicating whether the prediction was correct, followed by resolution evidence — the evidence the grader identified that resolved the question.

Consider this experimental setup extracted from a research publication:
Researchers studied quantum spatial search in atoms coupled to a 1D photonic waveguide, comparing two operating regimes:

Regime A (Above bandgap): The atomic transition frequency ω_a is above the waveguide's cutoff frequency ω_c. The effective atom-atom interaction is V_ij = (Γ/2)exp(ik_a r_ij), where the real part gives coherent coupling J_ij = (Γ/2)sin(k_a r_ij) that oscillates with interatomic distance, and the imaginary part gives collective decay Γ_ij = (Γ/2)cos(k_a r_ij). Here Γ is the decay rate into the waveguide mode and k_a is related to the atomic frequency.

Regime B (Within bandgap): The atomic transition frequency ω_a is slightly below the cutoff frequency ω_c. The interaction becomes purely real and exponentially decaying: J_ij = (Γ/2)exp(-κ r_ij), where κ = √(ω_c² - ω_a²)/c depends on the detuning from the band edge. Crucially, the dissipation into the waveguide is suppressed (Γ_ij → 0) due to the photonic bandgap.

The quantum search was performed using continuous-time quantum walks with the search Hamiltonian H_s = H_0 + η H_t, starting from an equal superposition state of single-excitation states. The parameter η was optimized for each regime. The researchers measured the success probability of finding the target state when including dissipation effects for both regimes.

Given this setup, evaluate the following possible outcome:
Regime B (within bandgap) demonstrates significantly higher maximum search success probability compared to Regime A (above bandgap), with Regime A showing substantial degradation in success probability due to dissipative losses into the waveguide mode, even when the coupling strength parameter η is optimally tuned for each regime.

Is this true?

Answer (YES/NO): NO